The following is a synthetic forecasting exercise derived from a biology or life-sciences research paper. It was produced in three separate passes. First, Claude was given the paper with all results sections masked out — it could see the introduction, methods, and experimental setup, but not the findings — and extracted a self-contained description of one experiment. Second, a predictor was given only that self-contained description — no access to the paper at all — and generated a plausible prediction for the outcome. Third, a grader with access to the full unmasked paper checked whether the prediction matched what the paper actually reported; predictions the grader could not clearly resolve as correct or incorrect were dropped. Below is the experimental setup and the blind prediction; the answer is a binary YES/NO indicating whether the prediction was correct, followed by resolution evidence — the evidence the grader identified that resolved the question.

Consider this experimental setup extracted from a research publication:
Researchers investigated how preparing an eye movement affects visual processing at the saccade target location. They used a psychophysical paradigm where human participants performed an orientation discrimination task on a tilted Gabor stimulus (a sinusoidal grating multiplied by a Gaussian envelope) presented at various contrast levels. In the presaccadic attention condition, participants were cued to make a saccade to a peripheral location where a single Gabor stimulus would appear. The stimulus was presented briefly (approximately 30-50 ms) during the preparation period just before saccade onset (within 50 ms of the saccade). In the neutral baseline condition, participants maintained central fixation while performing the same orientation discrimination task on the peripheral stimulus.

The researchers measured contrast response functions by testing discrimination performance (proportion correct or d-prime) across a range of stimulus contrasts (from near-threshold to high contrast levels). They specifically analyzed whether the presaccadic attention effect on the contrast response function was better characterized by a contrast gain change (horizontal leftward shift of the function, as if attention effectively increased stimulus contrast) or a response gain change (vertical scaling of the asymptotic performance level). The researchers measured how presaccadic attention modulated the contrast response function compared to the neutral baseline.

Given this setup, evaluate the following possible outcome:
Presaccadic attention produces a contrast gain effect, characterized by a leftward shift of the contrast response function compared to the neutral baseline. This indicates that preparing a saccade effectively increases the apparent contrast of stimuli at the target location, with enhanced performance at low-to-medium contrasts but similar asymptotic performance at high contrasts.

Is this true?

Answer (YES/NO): NO